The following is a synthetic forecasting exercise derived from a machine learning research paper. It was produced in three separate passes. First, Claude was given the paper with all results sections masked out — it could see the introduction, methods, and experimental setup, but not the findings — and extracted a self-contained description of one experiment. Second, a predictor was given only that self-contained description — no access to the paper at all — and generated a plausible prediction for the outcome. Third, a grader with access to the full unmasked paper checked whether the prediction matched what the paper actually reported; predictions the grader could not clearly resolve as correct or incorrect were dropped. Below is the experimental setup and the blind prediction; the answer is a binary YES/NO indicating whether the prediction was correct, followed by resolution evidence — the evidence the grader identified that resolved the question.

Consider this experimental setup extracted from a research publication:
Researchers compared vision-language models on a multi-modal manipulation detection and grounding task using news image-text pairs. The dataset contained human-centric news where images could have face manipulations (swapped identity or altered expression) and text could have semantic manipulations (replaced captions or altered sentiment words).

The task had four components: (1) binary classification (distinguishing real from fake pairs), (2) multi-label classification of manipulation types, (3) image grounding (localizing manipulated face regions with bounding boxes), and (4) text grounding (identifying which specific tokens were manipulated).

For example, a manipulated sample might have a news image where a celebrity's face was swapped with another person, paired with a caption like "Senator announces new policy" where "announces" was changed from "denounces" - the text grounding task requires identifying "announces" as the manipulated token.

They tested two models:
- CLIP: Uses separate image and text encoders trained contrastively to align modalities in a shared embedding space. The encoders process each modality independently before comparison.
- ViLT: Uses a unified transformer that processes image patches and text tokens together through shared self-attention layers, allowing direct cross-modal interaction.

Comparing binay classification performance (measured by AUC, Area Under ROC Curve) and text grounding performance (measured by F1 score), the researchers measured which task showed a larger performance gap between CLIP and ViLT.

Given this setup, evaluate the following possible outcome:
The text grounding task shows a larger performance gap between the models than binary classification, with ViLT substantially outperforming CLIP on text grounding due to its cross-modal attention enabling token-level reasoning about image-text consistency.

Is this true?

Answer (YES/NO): YES